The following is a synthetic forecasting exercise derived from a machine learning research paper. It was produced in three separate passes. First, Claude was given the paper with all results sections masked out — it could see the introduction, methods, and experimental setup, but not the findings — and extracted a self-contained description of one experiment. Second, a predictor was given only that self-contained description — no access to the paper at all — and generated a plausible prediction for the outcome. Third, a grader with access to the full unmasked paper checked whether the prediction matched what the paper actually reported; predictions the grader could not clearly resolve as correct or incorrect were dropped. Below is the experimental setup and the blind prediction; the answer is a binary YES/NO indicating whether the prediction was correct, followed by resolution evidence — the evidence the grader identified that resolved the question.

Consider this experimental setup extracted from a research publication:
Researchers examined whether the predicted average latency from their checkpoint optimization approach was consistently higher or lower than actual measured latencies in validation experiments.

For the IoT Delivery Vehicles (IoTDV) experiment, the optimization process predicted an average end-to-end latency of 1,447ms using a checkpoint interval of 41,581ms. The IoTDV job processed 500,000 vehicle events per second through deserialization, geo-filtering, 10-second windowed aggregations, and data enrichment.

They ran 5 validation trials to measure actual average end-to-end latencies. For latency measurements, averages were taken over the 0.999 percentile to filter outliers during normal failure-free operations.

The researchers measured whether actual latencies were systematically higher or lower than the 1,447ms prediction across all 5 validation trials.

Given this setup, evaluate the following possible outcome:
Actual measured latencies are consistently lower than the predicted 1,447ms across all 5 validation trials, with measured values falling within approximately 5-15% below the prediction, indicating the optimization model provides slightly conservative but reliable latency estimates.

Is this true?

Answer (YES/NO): NO